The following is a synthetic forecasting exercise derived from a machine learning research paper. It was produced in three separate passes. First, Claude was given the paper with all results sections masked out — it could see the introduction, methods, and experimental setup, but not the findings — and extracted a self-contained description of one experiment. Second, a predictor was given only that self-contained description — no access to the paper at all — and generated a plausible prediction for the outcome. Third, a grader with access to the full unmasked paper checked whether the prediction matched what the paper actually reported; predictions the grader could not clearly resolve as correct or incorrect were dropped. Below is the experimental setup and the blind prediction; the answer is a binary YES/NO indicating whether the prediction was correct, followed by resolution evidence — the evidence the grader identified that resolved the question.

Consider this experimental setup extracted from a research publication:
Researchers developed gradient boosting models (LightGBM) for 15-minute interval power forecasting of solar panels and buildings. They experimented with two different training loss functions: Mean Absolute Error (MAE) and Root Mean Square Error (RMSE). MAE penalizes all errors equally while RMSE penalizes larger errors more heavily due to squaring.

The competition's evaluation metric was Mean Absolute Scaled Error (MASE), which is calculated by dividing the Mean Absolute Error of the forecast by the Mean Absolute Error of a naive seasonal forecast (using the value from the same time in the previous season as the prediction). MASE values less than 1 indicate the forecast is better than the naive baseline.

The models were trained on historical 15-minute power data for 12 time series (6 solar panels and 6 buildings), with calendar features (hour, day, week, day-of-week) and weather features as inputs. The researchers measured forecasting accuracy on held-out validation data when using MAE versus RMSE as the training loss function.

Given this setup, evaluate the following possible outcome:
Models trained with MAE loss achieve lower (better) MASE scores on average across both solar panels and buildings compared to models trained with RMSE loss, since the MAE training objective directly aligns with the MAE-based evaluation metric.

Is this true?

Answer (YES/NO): YES